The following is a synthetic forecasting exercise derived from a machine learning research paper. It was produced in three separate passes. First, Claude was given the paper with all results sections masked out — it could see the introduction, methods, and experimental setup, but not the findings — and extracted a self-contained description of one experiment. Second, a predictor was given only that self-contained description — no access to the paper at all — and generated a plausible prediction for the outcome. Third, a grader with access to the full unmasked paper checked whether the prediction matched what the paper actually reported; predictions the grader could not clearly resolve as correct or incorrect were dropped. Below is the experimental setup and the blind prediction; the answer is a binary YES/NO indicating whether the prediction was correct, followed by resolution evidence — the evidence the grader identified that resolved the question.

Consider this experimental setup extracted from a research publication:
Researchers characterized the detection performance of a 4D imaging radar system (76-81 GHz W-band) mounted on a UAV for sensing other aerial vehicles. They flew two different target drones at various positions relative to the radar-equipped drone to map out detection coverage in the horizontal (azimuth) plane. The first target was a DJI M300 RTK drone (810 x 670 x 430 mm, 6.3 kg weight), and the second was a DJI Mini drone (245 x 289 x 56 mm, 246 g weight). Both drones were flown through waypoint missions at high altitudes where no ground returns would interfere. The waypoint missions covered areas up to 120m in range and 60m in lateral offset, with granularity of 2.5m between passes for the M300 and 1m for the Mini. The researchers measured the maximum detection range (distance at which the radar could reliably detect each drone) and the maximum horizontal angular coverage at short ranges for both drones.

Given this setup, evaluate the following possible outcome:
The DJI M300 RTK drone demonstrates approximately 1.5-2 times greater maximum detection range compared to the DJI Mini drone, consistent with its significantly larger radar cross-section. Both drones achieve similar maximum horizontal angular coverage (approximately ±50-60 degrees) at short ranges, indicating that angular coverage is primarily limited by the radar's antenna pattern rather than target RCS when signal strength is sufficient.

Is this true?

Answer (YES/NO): NO